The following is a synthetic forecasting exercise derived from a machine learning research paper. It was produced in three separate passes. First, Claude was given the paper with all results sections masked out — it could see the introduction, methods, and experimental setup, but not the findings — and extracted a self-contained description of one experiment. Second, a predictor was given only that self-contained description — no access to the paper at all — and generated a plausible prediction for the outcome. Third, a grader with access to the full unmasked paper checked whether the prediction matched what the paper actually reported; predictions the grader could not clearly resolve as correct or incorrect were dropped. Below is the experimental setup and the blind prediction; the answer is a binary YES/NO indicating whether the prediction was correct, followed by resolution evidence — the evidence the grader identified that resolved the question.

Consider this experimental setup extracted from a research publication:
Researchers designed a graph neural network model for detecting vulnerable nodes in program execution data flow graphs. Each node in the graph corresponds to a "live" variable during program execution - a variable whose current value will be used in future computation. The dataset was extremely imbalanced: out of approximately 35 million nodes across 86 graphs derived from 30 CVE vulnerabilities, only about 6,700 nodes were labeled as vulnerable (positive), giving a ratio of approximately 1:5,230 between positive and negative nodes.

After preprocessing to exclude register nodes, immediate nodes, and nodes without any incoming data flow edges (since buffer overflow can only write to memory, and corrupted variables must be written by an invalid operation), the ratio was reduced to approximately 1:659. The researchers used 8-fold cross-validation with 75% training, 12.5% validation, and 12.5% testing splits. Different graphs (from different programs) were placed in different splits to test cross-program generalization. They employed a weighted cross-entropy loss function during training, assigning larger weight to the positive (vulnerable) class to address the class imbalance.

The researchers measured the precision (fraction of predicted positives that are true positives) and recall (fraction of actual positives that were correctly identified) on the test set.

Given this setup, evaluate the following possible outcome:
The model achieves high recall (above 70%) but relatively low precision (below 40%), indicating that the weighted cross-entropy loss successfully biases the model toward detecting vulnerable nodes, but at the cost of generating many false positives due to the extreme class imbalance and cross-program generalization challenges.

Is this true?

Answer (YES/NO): NO